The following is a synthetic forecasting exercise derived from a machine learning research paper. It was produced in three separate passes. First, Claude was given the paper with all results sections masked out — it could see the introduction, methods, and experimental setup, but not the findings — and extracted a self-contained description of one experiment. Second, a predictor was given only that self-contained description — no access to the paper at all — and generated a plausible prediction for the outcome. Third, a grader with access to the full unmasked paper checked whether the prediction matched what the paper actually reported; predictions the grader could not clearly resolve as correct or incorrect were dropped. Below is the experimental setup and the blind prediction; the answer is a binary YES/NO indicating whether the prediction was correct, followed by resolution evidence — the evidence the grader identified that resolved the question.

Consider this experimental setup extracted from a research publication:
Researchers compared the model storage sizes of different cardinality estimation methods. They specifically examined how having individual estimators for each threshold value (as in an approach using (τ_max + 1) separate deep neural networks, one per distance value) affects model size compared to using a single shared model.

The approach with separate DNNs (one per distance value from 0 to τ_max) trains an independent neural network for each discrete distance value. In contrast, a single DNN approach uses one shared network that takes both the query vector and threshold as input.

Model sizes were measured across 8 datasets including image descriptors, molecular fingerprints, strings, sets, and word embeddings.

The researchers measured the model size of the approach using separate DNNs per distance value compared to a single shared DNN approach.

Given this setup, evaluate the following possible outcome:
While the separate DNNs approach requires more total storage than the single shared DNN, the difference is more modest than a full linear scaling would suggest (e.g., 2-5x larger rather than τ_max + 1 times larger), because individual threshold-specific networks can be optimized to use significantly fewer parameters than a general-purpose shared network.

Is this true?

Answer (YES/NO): NO